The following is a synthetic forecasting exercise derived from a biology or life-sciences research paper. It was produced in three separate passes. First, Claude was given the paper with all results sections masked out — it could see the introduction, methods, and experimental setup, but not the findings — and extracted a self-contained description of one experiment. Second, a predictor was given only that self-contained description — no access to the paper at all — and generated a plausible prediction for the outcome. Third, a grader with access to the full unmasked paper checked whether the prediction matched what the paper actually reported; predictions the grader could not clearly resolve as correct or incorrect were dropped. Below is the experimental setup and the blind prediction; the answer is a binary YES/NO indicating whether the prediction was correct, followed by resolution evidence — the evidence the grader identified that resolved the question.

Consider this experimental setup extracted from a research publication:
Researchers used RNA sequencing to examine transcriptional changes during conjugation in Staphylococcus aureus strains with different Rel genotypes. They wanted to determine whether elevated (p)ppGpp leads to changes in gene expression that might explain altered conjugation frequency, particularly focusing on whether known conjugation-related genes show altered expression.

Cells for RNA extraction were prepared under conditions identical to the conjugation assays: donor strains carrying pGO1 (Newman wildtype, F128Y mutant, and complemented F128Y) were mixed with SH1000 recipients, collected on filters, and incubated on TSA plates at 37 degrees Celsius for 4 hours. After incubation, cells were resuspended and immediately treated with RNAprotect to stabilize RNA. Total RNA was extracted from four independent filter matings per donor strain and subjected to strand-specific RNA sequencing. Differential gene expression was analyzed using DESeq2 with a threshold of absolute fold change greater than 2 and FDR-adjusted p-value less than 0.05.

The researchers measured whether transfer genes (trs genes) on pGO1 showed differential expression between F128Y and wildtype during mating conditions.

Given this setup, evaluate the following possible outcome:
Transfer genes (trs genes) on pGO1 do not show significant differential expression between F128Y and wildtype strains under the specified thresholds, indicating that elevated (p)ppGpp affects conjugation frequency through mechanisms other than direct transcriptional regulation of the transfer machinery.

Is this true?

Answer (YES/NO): YES